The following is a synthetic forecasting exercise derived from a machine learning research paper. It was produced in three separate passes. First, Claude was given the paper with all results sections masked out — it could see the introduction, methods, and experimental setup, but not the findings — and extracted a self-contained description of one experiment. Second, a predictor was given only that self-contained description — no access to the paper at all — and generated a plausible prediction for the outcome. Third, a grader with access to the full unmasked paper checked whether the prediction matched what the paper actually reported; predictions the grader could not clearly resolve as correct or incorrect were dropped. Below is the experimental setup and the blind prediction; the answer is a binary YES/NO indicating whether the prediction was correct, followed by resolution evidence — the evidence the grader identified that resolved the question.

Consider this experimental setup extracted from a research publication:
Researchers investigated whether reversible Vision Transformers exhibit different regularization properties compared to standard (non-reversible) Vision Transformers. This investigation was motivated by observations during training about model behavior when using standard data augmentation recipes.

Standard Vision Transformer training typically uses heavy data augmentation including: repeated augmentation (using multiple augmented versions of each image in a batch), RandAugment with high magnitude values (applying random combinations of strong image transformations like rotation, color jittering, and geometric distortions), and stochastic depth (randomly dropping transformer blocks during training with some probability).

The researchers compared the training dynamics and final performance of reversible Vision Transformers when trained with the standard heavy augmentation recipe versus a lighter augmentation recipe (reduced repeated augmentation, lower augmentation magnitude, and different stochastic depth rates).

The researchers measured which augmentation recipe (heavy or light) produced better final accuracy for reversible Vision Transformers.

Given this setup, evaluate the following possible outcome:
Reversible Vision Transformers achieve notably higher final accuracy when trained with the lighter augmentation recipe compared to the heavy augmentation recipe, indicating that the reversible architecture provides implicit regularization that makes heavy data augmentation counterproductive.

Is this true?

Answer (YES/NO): YES